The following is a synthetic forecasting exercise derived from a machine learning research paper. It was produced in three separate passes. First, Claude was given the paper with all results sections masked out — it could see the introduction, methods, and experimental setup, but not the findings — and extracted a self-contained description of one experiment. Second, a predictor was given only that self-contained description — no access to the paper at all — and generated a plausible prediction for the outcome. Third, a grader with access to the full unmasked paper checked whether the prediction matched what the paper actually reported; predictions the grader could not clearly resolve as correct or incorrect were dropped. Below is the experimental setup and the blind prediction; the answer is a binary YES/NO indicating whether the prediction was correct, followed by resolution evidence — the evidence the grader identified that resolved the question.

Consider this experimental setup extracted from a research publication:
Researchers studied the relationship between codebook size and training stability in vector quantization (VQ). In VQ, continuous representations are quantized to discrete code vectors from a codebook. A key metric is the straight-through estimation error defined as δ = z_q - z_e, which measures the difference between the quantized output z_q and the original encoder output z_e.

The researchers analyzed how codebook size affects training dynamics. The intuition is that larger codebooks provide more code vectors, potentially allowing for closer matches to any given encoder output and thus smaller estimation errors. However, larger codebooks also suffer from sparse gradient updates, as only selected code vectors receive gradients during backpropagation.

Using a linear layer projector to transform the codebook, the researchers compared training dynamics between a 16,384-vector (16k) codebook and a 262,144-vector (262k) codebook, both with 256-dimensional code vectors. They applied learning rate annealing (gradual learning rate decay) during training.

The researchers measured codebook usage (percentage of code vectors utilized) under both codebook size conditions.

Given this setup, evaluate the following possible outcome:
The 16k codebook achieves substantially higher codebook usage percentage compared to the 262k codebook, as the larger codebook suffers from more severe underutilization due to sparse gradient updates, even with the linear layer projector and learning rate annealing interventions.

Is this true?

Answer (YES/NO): YES